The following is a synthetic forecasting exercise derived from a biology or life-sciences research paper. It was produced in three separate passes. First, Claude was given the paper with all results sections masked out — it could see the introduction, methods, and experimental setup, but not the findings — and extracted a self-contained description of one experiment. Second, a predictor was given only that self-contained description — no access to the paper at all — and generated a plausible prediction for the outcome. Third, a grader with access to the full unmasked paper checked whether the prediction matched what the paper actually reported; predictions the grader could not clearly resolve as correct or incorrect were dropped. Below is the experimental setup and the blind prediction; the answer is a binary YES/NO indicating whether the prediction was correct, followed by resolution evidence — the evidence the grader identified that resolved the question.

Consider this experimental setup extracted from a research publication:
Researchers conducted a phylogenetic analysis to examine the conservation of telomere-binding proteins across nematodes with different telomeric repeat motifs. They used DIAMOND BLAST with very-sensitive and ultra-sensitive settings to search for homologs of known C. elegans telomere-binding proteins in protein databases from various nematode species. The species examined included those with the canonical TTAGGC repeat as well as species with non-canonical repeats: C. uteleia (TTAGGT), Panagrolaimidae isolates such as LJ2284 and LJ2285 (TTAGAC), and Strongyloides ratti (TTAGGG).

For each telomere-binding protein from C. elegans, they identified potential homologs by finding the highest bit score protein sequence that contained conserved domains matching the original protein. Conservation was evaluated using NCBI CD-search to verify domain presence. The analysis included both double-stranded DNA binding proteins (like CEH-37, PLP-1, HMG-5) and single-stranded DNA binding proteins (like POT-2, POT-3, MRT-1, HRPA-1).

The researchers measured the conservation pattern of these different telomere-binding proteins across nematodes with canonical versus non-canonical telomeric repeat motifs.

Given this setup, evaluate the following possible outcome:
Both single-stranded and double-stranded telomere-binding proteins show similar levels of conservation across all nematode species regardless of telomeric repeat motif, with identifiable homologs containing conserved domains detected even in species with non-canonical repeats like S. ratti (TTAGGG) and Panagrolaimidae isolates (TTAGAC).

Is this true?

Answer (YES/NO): NO